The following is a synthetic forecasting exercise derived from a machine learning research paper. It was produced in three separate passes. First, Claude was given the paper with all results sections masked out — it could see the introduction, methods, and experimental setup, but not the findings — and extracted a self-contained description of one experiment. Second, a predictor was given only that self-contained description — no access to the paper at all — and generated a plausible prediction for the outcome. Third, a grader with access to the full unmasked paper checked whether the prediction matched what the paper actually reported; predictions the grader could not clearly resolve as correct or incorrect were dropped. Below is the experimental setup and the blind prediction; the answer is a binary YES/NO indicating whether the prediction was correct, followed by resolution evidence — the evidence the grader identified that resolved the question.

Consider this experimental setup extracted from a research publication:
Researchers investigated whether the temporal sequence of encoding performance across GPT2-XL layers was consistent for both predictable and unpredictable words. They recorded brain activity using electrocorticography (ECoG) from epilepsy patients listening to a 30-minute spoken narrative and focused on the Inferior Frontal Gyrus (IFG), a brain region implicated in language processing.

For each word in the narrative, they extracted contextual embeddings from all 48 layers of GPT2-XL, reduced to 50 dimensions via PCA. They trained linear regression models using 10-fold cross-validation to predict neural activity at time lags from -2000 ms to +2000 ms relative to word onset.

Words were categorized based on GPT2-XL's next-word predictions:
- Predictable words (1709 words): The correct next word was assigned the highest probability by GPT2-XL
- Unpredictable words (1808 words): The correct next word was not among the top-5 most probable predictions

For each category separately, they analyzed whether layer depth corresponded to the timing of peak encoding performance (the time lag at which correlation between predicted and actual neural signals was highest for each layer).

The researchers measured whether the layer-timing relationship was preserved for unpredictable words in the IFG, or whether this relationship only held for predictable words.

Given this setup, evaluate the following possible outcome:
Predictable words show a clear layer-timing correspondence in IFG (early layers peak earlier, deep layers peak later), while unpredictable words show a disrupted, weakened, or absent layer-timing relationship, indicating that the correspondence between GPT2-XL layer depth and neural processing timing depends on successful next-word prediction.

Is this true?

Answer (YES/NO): NO